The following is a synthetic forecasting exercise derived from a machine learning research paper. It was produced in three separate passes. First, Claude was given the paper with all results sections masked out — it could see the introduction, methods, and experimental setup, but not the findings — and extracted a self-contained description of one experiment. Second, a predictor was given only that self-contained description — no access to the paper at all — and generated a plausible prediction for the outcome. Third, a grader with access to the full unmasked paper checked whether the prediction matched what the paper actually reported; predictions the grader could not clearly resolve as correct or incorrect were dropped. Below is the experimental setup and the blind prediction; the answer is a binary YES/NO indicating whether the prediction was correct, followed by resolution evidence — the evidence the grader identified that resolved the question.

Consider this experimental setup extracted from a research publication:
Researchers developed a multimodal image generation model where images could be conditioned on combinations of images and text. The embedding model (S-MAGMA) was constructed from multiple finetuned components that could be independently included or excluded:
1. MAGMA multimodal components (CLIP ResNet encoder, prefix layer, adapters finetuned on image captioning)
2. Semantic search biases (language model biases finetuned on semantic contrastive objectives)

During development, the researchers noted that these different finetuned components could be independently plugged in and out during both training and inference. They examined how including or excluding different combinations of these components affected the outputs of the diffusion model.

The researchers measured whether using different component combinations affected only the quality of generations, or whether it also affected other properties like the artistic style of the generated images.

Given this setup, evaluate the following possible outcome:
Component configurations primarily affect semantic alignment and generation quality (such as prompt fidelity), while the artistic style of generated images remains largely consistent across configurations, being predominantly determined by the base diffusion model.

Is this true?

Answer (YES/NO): NO